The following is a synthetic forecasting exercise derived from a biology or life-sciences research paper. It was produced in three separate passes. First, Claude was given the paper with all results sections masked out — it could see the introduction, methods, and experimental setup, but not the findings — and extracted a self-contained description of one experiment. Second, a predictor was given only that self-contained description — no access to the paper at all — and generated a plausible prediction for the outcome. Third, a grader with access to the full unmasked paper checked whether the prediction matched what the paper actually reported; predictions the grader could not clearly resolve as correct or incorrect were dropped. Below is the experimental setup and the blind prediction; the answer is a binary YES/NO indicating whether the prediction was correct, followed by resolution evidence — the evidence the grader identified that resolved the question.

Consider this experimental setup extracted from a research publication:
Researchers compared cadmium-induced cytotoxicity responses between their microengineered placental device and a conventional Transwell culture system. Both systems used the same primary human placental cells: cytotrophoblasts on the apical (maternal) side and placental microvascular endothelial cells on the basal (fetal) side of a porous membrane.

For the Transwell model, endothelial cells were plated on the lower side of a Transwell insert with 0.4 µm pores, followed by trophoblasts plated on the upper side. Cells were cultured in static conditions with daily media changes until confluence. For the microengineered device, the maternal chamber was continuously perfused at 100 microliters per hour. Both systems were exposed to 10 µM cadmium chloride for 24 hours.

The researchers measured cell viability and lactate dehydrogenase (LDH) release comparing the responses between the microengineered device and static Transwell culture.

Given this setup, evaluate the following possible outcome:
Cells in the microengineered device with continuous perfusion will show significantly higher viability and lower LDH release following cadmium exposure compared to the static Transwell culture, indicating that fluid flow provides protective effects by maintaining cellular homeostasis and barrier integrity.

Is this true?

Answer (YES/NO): YES